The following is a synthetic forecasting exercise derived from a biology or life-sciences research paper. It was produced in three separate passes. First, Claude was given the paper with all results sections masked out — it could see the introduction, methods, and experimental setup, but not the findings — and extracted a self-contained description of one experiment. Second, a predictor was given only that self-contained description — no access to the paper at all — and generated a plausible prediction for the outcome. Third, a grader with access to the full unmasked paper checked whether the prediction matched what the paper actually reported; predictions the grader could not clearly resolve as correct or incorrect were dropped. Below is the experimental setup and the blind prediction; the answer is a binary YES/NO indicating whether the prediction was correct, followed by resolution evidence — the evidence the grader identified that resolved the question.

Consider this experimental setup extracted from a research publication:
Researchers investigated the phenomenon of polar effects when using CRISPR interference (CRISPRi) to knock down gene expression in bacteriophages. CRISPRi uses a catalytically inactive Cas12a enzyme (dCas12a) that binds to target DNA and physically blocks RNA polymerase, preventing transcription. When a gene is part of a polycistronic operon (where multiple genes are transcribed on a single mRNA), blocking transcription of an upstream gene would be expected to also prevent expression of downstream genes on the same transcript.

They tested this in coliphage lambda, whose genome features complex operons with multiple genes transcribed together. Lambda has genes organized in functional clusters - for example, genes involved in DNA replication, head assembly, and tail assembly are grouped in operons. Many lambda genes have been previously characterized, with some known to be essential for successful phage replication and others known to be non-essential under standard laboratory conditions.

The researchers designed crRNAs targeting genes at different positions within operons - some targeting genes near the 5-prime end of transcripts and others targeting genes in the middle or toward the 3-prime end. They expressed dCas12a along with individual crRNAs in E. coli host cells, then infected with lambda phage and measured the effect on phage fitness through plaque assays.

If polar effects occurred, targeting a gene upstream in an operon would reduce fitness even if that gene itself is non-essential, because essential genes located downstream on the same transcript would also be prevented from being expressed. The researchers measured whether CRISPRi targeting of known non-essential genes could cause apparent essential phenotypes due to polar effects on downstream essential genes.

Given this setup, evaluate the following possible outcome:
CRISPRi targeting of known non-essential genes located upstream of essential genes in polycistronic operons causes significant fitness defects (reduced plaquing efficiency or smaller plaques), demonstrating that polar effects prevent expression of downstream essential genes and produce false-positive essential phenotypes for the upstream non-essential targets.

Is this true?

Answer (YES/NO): YES